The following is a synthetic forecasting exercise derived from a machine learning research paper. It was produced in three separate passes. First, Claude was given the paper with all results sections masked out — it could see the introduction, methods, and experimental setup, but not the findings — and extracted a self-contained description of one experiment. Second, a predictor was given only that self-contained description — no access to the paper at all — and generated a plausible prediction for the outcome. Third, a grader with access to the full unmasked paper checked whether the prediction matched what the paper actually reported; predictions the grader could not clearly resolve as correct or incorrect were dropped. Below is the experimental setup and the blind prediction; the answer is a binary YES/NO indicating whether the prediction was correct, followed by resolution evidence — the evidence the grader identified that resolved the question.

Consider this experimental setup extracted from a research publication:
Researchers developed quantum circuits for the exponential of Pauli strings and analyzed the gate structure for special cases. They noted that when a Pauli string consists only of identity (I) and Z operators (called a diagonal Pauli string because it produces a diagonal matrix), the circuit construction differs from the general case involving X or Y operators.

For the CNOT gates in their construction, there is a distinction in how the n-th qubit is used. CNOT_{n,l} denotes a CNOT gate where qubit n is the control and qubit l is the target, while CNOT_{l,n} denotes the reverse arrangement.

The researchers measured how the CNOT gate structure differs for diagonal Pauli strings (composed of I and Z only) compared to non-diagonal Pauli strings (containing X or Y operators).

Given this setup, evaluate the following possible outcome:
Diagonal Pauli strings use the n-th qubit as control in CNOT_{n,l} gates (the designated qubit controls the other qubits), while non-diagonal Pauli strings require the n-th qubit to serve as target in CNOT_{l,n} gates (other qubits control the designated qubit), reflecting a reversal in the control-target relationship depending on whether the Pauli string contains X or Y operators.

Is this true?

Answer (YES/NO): NO